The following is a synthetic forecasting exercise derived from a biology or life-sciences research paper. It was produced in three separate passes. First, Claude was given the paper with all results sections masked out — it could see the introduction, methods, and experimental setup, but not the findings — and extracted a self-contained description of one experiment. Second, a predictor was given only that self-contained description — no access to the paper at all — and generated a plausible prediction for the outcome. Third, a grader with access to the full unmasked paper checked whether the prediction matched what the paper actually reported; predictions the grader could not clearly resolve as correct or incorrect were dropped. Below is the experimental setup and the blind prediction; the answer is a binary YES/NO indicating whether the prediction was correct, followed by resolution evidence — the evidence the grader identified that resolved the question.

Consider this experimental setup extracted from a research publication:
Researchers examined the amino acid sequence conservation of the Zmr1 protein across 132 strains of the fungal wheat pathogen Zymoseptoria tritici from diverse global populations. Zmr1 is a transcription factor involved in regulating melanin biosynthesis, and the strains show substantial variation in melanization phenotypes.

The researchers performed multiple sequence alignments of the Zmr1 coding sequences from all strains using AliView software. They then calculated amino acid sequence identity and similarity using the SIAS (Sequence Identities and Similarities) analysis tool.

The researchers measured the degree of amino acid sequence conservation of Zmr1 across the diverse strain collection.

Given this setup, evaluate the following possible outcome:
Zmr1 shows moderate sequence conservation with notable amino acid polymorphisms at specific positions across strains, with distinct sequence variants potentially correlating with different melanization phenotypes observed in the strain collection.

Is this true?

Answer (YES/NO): NO